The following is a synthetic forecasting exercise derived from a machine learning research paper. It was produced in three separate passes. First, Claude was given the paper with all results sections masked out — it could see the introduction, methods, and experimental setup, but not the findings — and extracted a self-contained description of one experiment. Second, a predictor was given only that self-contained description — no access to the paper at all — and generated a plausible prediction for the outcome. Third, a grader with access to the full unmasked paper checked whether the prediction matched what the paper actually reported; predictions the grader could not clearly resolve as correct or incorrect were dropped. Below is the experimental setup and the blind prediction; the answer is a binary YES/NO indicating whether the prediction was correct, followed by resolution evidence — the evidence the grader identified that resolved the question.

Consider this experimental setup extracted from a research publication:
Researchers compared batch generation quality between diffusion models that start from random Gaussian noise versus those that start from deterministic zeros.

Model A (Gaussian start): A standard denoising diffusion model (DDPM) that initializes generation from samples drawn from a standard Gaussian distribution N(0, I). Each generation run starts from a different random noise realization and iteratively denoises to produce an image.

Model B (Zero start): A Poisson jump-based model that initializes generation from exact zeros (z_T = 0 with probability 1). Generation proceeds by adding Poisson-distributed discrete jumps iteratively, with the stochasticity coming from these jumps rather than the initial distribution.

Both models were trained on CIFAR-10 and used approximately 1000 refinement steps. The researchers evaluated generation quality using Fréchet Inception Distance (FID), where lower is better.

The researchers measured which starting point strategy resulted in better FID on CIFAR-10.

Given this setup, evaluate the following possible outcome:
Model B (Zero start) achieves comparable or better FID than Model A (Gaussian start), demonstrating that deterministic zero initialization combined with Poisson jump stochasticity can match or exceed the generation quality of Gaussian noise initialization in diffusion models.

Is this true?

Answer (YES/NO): NO